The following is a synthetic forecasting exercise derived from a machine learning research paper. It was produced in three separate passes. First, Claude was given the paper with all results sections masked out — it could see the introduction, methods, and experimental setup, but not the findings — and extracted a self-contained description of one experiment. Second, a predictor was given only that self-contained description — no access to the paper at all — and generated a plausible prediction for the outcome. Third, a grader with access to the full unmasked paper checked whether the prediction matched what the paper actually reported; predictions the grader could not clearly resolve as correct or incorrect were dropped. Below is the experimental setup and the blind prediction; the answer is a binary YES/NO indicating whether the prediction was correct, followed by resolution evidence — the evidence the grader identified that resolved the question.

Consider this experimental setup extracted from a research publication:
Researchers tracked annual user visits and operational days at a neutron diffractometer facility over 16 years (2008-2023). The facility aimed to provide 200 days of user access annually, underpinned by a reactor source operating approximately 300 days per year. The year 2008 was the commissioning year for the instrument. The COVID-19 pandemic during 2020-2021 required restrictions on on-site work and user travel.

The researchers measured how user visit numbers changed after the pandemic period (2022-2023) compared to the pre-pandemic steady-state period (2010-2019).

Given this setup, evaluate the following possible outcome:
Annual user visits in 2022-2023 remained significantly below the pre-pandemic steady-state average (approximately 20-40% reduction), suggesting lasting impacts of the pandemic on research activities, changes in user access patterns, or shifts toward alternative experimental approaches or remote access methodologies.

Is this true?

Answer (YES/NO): NO